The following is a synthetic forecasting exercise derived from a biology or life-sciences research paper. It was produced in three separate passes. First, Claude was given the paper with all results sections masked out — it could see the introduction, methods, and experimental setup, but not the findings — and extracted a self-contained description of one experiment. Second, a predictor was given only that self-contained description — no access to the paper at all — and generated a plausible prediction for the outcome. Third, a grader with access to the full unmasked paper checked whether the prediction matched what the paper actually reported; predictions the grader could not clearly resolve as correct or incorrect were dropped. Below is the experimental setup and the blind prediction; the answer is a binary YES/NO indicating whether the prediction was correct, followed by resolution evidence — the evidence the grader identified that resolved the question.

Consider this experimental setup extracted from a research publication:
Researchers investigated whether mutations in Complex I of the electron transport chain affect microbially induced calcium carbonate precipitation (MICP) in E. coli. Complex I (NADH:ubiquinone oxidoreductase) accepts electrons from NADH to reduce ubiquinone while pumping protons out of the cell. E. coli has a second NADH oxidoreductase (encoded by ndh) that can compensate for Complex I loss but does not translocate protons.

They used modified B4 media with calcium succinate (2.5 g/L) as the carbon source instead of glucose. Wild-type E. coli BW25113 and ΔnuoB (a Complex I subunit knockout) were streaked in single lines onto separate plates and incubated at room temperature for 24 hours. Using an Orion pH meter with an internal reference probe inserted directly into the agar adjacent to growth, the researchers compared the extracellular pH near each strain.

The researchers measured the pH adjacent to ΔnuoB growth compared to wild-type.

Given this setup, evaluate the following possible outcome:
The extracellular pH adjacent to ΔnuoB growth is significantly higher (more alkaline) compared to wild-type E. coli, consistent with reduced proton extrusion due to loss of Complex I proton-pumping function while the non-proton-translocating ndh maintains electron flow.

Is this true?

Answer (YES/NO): NO